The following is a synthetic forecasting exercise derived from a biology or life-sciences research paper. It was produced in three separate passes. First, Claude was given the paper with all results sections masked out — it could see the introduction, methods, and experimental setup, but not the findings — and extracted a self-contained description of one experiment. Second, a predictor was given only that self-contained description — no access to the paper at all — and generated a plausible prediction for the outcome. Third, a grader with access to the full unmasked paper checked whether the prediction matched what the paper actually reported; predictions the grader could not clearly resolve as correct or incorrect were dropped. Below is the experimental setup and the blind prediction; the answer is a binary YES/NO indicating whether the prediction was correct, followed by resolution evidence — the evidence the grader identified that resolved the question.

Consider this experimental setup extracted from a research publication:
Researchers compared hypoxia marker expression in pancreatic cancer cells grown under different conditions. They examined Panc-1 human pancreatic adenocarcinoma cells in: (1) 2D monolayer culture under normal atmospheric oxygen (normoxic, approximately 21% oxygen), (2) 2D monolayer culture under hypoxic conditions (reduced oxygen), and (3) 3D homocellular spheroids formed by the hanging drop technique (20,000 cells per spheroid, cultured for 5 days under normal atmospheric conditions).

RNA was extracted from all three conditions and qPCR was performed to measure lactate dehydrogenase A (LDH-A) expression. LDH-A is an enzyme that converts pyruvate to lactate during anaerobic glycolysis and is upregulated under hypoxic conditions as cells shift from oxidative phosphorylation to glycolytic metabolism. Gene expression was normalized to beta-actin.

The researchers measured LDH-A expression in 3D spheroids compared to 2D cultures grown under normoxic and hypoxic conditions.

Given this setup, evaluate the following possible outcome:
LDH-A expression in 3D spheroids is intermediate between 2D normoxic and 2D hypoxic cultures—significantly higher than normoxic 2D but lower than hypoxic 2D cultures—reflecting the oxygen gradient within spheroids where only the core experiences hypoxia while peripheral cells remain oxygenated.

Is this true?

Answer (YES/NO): NO